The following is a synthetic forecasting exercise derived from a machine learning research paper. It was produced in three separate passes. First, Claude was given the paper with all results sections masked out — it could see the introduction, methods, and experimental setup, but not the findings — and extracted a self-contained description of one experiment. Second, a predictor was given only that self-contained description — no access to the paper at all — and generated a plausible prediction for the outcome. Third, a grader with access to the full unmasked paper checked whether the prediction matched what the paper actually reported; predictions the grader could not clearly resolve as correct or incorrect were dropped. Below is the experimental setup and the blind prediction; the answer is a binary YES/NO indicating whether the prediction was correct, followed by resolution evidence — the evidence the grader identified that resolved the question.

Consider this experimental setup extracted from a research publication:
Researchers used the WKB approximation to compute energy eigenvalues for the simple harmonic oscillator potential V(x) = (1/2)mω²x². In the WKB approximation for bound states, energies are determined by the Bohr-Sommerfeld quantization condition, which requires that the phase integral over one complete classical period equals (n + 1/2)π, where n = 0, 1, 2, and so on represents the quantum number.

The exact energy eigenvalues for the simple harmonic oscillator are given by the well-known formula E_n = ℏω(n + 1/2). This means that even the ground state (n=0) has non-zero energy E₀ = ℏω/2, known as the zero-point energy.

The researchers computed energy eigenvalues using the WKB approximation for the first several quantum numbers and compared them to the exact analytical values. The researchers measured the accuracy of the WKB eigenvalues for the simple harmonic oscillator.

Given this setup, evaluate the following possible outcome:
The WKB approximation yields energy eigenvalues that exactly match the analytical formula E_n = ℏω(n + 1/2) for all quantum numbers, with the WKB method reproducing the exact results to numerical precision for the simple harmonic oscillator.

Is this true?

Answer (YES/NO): YES